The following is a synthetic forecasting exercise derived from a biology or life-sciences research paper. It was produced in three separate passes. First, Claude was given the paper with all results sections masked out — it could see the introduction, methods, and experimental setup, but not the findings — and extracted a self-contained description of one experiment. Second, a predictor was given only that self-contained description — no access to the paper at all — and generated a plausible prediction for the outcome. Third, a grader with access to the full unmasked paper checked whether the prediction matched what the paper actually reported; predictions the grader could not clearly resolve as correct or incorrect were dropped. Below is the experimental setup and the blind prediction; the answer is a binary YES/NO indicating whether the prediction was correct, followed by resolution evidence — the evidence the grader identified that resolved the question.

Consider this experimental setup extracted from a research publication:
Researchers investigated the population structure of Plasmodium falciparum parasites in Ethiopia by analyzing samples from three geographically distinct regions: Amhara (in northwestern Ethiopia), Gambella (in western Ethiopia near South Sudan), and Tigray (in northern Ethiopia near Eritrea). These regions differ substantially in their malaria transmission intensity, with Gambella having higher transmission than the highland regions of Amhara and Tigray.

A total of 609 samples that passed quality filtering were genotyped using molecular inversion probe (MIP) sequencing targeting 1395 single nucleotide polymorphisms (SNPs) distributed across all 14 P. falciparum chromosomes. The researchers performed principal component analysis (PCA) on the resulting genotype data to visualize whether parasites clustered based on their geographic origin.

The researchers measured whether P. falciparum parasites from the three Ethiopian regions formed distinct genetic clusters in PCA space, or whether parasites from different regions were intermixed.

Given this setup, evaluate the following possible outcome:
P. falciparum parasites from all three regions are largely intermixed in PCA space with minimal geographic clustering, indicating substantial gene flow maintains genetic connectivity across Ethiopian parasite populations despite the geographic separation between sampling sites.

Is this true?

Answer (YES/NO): YES